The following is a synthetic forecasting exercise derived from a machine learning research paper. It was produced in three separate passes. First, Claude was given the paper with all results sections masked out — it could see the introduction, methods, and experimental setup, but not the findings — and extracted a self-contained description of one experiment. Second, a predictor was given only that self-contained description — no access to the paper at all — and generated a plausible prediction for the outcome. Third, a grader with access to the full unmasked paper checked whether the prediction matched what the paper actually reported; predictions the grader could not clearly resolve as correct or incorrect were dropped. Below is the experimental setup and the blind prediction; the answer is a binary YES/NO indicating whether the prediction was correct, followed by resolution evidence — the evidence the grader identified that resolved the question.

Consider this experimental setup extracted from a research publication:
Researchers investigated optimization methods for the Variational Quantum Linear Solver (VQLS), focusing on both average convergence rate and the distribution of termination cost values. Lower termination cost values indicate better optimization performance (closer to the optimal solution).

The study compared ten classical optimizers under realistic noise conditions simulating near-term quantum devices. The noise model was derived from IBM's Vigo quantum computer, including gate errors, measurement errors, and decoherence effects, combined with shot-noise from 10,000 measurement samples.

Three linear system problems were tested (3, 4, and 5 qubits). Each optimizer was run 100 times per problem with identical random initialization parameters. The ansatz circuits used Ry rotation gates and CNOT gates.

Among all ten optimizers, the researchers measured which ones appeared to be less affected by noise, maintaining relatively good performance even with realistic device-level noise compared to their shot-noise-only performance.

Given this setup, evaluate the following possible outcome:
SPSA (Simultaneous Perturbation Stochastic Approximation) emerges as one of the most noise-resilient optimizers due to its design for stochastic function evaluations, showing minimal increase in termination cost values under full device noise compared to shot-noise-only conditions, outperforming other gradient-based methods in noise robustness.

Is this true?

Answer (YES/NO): YES